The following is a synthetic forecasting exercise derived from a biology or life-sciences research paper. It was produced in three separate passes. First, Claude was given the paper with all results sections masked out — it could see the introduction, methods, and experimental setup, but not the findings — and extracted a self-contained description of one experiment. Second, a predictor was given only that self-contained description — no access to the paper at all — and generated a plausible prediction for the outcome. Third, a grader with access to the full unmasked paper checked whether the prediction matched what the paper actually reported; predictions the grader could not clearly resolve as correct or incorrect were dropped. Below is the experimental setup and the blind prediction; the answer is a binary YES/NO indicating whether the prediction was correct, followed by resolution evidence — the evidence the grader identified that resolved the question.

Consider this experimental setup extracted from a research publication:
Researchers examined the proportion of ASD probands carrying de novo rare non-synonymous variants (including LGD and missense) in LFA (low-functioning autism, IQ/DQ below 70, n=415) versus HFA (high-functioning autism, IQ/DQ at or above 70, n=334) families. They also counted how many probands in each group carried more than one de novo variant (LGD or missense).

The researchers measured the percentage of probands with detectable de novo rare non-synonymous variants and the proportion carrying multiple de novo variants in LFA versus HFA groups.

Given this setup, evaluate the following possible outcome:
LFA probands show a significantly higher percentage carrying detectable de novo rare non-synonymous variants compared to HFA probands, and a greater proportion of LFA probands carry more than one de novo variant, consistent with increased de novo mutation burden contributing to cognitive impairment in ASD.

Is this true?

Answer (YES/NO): NO